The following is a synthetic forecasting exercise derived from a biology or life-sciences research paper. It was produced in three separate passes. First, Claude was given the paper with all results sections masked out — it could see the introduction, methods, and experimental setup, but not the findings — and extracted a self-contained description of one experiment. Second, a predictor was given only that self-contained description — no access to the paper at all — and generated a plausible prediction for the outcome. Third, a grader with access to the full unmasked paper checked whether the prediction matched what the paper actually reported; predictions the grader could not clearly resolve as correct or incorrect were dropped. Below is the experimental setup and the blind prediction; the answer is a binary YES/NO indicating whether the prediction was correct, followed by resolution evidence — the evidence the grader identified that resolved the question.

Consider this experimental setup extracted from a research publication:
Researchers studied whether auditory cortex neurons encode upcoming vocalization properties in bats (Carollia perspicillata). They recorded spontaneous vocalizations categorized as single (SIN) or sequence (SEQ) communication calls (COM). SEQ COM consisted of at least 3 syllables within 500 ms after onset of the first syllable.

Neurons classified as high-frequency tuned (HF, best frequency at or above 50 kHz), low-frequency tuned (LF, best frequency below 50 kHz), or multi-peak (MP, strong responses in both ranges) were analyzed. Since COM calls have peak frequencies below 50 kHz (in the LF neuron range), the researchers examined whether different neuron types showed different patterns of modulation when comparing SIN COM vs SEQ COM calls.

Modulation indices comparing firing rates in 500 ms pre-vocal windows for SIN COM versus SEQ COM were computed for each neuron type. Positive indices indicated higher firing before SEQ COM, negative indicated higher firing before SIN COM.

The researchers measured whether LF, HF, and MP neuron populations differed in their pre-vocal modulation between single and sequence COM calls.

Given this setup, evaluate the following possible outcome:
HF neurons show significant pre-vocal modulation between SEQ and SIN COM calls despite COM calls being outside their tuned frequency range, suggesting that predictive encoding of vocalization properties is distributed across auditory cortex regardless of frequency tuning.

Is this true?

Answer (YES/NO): NO